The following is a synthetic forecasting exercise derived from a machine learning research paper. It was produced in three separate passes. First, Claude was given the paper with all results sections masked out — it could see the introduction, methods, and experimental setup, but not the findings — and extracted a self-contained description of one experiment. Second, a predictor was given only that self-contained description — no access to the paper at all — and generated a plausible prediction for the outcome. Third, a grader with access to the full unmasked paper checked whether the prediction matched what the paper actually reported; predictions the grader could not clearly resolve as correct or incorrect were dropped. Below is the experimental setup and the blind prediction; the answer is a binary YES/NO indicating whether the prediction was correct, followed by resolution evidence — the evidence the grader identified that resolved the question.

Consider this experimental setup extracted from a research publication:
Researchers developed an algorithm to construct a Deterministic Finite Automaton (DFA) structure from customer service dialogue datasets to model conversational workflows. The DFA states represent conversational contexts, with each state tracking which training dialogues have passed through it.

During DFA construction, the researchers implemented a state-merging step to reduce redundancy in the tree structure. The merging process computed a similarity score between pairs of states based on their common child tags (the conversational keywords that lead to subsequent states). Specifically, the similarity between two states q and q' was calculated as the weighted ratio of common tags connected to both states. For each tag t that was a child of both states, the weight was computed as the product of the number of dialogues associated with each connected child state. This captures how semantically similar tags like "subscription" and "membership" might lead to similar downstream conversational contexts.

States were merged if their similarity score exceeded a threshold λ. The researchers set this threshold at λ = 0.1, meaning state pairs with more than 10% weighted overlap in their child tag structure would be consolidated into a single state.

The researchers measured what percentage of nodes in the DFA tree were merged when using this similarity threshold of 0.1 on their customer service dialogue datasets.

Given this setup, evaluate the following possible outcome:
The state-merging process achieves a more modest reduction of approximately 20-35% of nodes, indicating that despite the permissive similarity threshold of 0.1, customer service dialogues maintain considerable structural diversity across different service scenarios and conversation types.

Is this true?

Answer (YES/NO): NO